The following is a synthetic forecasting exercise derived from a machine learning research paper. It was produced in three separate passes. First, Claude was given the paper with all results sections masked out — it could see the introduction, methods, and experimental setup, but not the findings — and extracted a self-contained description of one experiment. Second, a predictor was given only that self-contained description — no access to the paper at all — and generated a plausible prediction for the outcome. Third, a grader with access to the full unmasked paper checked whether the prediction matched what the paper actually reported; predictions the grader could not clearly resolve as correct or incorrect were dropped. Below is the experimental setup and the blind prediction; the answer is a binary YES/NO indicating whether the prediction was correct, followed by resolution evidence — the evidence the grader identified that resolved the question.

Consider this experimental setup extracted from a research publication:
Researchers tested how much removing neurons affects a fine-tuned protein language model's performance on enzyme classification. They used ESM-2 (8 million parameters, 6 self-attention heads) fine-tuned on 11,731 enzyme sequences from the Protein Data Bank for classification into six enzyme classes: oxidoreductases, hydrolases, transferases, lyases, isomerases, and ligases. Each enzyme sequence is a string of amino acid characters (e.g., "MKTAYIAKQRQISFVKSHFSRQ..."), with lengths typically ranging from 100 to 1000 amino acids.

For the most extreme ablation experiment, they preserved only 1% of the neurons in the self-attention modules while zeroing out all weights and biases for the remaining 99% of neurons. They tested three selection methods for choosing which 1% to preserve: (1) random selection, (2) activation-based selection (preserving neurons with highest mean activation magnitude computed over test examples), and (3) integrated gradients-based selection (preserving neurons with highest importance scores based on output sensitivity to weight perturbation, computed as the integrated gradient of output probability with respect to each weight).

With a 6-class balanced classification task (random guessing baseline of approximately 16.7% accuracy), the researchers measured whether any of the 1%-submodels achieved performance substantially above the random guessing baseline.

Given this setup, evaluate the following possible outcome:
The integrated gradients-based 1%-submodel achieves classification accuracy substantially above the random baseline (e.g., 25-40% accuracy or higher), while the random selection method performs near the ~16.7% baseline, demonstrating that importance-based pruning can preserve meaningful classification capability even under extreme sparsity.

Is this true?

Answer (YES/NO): YES